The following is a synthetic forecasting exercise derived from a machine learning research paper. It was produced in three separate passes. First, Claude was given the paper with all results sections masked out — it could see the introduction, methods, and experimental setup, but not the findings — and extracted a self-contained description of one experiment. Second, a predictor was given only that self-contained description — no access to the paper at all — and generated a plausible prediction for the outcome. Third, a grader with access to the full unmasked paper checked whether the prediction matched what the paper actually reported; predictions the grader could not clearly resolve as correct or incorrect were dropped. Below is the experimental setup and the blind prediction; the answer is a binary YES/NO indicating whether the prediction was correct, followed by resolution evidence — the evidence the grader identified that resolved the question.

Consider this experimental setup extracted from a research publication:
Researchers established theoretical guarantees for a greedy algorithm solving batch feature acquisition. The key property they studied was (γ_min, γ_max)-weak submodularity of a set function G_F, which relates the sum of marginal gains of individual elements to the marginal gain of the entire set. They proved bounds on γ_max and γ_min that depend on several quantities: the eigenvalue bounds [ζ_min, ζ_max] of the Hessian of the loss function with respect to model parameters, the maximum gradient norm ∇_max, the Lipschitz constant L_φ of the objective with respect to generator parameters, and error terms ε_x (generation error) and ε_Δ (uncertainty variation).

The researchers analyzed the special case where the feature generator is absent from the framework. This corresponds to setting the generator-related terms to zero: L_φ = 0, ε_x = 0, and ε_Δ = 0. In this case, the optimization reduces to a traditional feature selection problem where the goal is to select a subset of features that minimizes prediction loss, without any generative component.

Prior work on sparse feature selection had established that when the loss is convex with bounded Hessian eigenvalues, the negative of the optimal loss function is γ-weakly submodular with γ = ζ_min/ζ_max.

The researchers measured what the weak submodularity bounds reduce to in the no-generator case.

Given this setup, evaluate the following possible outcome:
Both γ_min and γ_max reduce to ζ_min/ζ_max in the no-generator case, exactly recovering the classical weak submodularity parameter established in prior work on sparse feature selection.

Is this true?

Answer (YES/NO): NO